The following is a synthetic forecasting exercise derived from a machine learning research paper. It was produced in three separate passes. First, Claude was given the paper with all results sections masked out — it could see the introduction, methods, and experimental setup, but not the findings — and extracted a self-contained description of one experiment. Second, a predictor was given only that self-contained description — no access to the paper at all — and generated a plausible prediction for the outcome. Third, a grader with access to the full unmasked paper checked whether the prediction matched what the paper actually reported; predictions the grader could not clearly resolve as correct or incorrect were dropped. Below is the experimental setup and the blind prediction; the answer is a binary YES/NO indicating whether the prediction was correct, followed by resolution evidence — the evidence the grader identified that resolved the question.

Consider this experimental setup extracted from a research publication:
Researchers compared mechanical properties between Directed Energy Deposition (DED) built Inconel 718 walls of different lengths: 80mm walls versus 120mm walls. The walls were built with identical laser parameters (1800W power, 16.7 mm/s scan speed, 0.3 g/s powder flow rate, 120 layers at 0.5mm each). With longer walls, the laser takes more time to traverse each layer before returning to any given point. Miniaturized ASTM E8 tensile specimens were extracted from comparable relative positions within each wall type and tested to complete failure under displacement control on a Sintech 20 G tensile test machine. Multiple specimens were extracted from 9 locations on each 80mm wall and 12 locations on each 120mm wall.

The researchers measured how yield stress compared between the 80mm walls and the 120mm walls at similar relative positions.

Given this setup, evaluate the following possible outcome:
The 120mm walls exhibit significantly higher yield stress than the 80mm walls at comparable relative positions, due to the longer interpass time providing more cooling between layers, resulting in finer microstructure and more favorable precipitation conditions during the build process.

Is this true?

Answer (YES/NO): YES